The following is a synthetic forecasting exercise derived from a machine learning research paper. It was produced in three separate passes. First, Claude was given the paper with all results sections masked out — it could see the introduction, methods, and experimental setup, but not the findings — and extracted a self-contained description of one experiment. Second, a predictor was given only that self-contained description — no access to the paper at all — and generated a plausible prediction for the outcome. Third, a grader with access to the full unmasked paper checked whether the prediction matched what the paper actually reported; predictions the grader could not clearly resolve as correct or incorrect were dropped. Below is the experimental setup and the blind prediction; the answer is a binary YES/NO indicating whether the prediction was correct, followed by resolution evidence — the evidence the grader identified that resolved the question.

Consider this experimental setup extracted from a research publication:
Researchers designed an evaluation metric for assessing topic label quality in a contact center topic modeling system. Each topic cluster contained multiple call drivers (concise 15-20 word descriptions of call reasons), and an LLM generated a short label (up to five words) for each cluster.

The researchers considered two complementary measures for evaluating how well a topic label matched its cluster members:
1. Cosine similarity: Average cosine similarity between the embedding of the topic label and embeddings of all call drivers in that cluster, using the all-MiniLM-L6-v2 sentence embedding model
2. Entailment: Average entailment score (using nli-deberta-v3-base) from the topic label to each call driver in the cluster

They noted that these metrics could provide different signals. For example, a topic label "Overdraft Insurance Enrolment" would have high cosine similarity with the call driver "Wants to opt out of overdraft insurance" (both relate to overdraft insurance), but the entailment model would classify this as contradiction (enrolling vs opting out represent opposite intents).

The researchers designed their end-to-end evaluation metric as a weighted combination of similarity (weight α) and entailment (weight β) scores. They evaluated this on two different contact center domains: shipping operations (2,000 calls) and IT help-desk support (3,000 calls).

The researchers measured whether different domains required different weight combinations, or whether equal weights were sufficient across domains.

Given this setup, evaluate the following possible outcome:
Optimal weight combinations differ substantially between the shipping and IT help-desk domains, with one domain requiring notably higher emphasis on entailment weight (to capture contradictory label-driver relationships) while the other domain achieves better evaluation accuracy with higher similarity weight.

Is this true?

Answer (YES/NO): NO